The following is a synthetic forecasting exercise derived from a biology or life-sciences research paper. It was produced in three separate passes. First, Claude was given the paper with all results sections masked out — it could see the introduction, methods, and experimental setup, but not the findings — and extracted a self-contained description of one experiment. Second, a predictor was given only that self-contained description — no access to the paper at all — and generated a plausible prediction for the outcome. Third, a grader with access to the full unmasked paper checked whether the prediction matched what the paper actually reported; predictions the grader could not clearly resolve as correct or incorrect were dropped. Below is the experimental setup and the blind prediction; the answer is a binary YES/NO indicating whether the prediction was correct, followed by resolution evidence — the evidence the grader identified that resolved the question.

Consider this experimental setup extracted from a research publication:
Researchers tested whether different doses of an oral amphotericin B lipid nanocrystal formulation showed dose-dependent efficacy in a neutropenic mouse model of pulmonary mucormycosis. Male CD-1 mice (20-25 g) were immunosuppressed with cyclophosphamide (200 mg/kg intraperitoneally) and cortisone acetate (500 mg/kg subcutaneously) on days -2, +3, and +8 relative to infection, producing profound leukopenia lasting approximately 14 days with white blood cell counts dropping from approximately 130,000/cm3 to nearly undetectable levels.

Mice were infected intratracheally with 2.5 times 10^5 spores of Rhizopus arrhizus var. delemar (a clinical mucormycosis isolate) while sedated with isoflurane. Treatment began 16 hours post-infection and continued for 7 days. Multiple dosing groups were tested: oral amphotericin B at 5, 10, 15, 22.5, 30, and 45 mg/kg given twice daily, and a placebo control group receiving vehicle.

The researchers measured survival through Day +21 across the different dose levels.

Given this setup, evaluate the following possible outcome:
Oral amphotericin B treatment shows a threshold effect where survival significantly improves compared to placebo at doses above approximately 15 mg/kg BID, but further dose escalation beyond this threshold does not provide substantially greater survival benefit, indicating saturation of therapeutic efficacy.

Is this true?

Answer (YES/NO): NO